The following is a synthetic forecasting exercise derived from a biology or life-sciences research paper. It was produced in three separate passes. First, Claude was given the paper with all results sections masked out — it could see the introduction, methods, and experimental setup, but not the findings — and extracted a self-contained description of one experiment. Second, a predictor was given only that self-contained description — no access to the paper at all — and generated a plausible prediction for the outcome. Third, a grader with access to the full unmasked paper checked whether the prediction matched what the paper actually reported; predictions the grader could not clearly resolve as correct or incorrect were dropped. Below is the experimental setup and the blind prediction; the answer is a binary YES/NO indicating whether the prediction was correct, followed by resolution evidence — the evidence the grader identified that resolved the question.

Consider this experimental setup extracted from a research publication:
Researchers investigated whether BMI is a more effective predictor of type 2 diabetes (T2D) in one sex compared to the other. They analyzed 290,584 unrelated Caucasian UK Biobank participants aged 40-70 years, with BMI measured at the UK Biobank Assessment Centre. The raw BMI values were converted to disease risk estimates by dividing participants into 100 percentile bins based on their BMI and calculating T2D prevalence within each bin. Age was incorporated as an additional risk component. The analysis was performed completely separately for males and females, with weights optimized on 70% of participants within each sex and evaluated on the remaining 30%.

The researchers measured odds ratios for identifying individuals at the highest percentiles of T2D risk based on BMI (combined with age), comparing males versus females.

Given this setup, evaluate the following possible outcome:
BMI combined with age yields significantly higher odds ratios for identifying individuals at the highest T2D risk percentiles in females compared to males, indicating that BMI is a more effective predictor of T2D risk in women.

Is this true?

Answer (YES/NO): YES